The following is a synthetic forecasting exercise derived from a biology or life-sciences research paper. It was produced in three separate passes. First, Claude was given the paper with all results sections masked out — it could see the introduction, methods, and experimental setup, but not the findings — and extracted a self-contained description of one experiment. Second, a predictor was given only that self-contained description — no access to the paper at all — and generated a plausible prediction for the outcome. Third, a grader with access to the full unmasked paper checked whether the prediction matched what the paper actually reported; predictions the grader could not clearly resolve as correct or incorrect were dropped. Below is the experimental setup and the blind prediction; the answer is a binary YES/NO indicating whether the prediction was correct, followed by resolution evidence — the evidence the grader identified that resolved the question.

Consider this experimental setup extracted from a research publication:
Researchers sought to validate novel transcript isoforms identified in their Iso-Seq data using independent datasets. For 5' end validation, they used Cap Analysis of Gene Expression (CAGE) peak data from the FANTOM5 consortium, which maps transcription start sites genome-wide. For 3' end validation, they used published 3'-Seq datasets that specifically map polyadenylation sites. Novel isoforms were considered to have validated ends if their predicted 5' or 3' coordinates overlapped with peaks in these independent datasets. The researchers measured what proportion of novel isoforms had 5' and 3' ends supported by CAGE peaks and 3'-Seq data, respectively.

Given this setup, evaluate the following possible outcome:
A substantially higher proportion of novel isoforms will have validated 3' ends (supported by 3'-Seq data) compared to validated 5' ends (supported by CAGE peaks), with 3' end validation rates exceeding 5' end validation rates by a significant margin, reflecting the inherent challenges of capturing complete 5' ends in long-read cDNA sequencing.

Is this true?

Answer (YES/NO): NO